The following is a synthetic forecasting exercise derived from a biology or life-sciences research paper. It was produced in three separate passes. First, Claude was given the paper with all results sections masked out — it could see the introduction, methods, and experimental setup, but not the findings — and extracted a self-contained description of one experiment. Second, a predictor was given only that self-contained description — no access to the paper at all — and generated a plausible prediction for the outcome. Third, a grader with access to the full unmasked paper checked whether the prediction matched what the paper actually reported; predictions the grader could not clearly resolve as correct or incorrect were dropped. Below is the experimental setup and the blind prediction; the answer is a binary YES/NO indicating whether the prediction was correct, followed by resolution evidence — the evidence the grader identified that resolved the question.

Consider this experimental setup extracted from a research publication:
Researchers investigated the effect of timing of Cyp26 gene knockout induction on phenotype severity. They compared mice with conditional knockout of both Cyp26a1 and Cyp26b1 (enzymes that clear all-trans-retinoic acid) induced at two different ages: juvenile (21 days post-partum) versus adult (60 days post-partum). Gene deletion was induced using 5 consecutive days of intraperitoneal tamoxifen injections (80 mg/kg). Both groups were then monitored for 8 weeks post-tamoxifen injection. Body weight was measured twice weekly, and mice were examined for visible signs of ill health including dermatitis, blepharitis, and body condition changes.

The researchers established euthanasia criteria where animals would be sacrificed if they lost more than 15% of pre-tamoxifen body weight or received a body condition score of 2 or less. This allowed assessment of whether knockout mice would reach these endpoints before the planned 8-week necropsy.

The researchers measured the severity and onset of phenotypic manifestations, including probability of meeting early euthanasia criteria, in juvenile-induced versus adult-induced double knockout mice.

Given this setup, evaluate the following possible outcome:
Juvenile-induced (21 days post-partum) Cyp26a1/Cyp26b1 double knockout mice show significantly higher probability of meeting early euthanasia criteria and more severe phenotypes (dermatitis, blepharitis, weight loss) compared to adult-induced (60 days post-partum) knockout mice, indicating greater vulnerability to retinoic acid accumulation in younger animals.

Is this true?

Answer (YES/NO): NO